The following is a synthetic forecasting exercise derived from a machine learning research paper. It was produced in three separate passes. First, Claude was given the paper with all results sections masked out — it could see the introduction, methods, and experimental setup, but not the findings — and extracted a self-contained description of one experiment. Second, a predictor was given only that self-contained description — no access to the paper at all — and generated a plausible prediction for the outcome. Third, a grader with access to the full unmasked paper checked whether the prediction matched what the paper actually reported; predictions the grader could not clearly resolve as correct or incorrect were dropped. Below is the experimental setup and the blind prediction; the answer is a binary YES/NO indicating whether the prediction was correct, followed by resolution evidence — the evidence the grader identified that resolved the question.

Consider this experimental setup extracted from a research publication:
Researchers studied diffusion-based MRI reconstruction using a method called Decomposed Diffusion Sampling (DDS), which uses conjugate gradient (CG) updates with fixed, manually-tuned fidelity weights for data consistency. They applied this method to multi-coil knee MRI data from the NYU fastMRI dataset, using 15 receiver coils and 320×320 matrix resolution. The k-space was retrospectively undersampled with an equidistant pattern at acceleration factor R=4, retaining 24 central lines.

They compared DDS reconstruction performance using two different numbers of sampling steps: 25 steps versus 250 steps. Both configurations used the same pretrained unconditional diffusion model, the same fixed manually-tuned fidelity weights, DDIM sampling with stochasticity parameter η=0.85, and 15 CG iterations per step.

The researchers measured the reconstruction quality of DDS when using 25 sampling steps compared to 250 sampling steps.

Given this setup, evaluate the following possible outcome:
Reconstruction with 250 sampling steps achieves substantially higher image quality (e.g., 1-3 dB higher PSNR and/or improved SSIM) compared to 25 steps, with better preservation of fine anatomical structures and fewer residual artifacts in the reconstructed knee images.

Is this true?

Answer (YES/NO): NO